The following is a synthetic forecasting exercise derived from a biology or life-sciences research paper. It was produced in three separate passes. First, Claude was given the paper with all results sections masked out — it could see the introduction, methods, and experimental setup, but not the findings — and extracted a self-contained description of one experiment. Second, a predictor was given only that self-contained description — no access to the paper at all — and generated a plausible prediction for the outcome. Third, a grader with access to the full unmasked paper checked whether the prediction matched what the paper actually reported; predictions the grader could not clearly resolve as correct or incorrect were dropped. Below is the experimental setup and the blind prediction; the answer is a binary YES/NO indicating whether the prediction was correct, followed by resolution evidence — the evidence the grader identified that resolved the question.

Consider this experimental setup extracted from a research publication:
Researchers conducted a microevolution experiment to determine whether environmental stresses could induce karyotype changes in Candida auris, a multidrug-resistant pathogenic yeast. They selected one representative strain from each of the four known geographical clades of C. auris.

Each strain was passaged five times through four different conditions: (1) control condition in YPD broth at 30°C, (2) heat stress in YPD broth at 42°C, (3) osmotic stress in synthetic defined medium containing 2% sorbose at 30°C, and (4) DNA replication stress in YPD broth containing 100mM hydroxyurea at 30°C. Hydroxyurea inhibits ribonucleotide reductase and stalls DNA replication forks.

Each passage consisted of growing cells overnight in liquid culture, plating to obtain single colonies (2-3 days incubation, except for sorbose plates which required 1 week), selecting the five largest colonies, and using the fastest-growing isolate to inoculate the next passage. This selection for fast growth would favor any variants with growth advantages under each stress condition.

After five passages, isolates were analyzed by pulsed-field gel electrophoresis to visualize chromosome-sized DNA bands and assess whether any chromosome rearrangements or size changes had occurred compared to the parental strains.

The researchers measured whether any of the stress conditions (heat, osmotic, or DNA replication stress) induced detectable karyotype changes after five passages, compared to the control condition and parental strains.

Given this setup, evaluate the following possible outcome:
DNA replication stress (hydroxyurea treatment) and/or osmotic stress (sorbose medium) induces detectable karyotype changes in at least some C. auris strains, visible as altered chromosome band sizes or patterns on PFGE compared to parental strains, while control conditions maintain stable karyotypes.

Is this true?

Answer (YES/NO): NO